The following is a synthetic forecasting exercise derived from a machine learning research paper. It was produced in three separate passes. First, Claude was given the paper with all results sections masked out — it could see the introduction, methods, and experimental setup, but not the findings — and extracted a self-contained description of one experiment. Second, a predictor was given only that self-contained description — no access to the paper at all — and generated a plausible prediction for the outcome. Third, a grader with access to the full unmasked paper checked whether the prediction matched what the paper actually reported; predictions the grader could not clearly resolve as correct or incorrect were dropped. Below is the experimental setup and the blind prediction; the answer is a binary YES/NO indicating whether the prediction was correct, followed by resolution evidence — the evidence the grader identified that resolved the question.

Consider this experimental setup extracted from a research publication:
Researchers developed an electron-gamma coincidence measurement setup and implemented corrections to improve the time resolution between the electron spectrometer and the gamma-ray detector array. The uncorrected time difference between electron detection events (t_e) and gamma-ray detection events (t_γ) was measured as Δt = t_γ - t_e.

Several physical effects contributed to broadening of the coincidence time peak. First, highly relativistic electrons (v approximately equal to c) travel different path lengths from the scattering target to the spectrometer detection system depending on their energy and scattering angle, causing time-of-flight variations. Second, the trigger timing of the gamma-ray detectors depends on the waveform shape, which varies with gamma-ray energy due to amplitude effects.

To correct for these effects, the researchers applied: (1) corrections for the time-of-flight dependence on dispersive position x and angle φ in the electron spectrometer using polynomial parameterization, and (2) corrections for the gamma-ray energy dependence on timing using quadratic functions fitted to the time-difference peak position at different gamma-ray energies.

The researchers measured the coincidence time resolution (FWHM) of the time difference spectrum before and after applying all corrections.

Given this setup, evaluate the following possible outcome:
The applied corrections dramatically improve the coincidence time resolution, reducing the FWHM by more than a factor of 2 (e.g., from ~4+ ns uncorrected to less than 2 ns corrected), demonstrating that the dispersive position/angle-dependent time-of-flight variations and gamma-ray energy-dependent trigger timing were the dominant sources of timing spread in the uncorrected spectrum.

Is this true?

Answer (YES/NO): YES